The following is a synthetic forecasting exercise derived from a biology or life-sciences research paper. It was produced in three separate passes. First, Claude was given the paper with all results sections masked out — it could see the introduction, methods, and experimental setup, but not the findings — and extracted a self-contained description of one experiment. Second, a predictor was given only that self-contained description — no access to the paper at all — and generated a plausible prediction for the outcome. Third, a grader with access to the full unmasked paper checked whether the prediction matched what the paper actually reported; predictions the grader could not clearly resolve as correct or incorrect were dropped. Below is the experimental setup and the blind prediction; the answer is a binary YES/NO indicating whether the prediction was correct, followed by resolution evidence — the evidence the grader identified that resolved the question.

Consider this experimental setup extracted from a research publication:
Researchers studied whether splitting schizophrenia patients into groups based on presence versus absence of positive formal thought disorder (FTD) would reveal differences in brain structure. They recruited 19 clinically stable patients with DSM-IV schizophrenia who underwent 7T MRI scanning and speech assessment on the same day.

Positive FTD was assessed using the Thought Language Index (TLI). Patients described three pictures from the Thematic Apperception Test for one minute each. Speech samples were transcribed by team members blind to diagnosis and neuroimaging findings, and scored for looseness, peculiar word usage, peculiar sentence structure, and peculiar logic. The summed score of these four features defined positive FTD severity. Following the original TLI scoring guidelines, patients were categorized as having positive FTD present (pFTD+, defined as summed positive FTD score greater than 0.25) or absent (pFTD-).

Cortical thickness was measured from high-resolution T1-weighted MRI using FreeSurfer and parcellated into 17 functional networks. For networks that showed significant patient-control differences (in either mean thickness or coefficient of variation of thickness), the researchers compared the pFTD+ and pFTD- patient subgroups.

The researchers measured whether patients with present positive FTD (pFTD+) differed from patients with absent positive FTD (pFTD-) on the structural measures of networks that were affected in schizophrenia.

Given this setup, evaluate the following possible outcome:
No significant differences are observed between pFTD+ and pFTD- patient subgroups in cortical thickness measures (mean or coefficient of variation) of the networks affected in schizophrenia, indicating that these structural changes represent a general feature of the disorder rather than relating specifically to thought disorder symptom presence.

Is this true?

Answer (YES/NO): NO